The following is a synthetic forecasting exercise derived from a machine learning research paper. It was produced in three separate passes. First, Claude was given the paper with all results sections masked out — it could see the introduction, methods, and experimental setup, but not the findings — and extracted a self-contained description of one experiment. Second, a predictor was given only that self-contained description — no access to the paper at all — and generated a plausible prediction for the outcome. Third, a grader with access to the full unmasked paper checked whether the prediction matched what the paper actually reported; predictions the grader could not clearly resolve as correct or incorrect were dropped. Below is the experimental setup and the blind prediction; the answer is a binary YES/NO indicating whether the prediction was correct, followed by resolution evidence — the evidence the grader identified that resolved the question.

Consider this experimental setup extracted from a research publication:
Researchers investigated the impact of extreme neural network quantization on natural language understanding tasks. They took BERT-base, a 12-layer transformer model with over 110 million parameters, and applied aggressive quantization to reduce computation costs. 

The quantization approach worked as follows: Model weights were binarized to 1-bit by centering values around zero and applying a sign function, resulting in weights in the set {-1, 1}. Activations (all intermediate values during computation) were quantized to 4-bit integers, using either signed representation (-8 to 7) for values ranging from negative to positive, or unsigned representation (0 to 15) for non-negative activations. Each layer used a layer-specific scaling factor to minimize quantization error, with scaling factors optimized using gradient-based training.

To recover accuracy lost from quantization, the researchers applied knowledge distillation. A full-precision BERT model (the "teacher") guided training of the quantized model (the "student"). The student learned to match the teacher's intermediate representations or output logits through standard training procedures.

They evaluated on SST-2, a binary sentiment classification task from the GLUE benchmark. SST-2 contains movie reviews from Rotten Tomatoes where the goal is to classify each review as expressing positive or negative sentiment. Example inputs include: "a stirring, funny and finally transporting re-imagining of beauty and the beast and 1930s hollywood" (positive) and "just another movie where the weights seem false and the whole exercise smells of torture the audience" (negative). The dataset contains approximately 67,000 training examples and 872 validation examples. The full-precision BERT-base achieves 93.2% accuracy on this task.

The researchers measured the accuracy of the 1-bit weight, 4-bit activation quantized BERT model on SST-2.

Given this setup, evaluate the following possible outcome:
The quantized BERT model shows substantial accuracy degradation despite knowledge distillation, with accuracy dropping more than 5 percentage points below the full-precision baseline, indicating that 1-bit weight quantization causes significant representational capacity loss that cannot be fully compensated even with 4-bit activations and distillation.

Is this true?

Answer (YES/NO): NO